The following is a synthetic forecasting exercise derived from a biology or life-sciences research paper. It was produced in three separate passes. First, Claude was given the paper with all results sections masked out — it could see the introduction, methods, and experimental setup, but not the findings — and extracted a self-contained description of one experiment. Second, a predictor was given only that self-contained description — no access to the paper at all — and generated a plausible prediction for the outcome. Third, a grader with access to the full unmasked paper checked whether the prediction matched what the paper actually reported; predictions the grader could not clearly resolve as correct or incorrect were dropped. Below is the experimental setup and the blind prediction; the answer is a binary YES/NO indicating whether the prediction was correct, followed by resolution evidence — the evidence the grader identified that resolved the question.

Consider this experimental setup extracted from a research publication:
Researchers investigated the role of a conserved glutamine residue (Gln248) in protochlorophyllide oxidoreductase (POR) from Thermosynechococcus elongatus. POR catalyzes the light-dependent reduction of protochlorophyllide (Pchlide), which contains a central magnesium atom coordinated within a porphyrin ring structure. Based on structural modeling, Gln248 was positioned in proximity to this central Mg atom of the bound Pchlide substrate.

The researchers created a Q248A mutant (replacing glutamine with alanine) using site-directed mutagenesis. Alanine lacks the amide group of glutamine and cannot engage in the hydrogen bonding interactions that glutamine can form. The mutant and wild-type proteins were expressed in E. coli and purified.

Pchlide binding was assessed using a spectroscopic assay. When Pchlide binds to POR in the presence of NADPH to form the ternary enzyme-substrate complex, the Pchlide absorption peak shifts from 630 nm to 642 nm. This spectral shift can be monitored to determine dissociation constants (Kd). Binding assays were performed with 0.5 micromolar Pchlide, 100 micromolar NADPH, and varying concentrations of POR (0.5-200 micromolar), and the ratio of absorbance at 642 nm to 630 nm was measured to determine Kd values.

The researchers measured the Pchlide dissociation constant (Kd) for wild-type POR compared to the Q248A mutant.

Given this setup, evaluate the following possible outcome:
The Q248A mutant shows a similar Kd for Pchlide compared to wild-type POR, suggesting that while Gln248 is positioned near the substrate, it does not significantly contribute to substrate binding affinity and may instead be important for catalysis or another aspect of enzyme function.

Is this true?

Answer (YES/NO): NO